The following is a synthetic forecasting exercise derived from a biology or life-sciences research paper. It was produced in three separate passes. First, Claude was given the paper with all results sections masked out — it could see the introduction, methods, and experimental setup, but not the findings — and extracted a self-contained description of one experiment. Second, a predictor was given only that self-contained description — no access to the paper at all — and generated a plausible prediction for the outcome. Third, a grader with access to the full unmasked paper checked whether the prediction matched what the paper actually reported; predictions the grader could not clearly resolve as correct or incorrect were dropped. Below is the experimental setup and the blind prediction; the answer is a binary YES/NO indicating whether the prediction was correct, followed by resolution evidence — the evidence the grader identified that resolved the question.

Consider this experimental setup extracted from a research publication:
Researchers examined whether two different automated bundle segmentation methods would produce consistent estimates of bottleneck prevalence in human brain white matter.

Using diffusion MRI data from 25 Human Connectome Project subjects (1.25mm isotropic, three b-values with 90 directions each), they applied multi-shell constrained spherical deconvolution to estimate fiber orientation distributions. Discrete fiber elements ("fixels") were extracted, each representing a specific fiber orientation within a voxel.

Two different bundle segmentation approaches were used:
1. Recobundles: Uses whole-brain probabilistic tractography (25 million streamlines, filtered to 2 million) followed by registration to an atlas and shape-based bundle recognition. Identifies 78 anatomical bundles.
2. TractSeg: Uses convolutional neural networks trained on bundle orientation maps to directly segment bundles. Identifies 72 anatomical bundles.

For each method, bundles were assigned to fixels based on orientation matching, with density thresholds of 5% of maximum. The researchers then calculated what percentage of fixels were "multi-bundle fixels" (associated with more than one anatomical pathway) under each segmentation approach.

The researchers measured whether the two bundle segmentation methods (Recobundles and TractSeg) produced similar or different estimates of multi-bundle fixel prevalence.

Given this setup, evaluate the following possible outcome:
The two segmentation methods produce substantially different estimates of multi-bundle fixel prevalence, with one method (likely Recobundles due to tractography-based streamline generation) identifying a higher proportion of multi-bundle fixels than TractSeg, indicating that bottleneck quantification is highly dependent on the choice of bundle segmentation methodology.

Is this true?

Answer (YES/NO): NO